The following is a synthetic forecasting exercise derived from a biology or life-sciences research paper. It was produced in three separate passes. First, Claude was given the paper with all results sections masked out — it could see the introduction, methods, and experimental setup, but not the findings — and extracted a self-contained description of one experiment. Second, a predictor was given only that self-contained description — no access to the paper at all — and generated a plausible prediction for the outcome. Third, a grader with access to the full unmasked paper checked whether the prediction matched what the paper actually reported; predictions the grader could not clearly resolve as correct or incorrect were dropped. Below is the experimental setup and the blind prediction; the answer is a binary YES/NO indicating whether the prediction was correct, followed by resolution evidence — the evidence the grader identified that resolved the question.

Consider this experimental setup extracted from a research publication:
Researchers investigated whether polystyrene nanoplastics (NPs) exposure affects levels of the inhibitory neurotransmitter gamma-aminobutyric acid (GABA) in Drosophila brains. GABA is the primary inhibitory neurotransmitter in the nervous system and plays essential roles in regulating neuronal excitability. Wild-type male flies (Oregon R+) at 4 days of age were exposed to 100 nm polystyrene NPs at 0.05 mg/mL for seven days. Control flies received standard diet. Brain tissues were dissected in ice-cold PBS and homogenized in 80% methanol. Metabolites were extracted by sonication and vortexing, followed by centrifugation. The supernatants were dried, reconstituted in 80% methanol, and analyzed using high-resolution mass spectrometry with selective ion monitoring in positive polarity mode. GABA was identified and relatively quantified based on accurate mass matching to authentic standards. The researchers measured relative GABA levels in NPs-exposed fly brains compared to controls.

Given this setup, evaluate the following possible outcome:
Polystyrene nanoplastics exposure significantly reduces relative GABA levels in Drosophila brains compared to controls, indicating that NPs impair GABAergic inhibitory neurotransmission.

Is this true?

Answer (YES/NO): YES